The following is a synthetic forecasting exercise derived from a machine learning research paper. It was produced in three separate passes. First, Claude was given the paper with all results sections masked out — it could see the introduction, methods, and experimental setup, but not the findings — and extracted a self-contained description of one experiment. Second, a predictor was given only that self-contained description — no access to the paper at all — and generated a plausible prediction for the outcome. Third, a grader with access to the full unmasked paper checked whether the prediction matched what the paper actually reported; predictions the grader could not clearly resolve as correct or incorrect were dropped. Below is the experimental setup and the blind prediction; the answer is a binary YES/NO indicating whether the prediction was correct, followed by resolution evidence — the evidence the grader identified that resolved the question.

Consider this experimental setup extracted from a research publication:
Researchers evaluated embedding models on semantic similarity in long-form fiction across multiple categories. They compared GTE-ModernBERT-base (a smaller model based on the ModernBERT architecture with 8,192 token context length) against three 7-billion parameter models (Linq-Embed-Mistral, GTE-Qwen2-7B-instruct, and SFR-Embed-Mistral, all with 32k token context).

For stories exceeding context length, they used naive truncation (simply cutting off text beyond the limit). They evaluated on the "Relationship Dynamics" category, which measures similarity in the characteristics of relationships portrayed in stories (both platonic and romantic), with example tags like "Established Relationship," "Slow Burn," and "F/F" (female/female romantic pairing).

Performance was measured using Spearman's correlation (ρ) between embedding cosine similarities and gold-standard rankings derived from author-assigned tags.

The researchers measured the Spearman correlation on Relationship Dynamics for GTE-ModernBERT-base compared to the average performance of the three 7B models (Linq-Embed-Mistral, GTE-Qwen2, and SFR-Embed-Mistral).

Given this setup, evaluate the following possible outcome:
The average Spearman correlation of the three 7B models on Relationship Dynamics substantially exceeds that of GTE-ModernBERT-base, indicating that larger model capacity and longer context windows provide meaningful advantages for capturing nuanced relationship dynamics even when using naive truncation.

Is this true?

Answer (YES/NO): NO